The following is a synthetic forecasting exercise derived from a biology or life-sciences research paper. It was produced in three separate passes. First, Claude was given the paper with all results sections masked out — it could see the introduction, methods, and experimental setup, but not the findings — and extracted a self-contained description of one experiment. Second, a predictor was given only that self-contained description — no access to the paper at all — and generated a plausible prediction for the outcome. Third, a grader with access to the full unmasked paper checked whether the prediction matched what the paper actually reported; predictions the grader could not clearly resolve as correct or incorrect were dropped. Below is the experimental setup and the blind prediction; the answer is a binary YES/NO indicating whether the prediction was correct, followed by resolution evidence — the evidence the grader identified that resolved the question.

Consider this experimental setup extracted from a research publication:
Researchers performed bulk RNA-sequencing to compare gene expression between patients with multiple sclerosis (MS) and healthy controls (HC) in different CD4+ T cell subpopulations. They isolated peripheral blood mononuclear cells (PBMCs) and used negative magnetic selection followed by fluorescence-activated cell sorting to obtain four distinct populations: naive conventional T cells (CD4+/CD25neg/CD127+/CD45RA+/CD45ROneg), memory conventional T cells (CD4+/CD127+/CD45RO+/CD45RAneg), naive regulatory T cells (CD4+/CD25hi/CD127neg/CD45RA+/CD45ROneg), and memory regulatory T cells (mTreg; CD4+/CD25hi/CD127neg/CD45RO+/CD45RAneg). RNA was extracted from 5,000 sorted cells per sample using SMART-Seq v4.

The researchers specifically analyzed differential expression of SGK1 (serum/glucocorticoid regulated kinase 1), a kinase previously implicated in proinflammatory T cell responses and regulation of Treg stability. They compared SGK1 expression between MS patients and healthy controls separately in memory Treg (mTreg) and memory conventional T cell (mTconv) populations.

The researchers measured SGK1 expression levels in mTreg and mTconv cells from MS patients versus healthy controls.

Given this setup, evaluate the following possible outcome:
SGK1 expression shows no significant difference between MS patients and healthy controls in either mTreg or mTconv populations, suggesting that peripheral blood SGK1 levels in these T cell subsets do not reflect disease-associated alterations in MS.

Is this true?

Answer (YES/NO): NO